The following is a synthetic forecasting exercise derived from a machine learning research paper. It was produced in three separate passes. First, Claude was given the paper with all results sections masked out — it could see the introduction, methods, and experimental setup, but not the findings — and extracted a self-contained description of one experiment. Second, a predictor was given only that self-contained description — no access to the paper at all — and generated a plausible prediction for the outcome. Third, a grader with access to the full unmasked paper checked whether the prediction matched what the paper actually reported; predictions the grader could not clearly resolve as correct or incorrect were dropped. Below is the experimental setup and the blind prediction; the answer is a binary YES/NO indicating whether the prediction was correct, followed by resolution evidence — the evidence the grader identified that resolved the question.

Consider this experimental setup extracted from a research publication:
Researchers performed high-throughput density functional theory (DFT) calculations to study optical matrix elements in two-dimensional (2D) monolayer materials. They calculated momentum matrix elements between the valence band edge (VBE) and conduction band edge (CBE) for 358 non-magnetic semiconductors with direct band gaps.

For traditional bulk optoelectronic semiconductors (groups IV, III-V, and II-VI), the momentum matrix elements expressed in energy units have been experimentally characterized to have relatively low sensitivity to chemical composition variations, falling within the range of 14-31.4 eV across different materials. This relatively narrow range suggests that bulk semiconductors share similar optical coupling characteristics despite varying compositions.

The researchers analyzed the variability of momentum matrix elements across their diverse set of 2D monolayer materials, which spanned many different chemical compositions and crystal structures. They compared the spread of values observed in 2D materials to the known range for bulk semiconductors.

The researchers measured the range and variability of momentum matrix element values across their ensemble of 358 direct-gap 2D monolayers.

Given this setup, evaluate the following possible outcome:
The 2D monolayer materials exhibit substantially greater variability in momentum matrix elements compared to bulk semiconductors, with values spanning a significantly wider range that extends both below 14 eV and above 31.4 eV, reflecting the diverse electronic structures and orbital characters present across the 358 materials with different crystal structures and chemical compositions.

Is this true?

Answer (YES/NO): NO